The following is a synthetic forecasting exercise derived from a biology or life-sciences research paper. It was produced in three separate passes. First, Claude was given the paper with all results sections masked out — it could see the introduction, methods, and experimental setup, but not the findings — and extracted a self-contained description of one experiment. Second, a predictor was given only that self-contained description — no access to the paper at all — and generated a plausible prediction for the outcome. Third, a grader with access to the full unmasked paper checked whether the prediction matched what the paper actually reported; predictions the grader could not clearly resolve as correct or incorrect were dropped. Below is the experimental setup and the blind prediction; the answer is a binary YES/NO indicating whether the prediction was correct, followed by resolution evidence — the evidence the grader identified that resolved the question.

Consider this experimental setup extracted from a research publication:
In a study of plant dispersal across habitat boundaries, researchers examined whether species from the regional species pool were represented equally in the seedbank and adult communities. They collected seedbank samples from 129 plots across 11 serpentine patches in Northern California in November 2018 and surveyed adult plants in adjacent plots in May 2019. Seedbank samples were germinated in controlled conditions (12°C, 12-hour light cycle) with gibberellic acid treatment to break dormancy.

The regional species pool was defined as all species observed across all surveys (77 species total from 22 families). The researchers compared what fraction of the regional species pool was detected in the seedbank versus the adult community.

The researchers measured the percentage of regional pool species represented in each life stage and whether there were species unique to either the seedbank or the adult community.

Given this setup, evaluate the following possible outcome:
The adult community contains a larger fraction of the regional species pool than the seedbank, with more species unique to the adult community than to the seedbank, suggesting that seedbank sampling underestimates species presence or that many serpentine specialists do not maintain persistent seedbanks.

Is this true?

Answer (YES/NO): YES